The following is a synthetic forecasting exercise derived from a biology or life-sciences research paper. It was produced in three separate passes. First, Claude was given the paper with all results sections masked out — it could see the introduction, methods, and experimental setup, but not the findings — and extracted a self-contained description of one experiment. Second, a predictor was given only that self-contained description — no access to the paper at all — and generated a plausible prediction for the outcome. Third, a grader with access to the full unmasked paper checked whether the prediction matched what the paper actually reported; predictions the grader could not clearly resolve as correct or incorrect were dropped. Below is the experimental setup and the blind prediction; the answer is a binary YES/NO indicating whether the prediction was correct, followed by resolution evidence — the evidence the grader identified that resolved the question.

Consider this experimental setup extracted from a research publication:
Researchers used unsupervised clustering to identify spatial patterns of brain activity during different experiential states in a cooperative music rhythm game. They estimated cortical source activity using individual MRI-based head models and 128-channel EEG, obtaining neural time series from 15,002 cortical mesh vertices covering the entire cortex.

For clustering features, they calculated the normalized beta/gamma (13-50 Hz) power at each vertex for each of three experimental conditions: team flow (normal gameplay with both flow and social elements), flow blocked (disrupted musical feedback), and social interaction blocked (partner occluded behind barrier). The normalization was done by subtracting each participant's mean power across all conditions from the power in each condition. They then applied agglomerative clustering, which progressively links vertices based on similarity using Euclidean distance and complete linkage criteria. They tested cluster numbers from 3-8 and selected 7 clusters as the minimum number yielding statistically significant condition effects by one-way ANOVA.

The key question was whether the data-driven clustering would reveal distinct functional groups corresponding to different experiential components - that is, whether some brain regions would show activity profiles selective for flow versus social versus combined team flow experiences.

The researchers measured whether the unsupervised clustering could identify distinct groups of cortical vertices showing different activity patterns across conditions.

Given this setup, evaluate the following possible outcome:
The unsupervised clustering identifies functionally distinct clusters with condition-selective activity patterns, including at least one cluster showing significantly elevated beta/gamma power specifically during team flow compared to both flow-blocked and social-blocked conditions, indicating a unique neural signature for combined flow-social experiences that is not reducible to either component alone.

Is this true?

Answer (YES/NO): YES